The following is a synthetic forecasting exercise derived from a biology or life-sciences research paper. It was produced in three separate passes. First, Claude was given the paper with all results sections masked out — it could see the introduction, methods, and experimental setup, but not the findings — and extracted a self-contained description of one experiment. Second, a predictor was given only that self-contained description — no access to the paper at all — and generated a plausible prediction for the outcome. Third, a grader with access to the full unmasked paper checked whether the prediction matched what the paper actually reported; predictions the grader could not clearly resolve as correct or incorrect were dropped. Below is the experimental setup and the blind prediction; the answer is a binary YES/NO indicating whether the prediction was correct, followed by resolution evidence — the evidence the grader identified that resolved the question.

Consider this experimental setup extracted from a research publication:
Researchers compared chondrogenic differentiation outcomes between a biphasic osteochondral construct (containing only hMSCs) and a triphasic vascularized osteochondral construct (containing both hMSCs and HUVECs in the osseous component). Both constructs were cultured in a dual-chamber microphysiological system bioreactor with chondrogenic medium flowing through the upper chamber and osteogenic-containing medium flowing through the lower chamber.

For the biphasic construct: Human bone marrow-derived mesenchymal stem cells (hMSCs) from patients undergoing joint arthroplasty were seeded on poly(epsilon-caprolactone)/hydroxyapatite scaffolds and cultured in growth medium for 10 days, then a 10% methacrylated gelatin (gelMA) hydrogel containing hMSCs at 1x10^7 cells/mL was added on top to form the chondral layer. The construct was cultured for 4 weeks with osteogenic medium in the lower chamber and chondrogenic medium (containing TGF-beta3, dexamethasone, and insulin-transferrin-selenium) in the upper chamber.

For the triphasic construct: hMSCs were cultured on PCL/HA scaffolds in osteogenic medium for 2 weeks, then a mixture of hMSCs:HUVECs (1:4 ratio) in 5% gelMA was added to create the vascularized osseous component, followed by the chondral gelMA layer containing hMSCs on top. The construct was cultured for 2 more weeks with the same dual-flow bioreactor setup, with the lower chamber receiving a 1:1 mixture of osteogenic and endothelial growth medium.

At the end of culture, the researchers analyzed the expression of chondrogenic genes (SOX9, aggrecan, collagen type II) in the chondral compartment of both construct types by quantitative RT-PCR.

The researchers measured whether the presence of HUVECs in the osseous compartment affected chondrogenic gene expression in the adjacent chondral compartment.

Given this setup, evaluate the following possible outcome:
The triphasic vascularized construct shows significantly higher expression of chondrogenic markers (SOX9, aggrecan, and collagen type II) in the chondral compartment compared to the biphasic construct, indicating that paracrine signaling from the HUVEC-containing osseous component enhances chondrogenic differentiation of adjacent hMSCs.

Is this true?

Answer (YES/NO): NO